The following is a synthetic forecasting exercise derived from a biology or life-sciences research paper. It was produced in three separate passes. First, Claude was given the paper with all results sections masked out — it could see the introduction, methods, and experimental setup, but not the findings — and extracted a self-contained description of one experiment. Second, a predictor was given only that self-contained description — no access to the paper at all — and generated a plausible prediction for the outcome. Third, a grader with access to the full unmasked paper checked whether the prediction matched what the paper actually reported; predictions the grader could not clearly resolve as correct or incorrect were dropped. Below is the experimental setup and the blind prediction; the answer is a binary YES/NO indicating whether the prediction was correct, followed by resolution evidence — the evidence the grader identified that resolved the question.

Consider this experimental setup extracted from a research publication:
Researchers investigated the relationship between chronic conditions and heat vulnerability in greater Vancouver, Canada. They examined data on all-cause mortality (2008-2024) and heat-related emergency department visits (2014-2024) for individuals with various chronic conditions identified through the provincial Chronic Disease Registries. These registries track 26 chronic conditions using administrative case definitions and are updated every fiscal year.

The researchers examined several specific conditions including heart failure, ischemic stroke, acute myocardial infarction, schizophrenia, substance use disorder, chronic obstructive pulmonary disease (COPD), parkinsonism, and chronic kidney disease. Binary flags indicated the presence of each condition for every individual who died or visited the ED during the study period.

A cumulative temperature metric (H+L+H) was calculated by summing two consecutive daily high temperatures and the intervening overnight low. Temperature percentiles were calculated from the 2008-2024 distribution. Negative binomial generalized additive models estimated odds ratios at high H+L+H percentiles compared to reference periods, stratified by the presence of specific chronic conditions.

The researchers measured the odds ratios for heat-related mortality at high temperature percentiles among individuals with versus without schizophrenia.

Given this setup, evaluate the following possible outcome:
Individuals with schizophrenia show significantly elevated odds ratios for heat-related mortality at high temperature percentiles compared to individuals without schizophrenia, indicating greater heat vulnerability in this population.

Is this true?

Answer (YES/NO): YES